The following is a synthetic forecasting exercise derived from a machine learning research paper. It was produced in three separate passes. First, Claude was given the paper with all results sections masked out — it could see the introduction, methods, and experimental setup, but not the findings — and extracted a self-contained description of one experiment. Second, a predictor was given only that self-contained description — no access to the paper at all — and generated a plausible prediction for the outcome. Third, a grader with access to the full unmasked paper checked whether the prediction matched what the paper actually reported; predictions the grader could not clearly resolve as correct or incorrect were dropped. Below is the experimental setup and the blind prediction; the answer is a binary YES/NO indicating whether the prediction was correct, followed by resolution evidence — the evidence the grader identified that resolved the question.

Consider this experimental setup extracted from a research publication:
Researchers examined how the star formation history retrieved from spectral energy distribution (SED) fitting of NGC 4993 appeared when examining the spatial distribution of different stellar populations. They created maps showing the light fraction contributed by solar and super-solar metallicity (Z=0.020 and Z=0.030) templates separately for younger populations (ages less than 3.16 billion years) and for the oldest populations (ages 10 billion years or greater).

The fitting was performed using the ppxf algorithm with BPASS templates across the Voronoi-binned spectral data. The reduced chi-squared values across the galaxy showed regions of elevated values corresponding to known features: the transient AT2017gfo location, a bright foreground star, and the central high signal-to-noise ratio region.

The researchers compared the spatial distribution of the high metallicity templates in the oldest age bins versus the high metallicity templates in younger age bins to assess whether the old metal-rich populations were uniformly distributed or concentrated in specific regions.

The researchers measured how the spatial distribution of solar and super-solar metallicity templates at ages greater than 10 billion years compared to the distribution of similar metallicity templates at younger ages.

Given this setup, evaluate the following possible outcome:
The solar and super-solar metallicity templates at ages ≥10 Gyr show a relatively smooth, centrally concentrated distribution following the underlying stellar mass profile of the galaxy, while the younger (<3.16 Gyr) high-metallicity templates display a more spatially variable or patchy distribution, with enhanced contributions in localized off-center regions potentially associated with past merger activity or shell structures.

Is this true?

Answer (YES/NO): NO